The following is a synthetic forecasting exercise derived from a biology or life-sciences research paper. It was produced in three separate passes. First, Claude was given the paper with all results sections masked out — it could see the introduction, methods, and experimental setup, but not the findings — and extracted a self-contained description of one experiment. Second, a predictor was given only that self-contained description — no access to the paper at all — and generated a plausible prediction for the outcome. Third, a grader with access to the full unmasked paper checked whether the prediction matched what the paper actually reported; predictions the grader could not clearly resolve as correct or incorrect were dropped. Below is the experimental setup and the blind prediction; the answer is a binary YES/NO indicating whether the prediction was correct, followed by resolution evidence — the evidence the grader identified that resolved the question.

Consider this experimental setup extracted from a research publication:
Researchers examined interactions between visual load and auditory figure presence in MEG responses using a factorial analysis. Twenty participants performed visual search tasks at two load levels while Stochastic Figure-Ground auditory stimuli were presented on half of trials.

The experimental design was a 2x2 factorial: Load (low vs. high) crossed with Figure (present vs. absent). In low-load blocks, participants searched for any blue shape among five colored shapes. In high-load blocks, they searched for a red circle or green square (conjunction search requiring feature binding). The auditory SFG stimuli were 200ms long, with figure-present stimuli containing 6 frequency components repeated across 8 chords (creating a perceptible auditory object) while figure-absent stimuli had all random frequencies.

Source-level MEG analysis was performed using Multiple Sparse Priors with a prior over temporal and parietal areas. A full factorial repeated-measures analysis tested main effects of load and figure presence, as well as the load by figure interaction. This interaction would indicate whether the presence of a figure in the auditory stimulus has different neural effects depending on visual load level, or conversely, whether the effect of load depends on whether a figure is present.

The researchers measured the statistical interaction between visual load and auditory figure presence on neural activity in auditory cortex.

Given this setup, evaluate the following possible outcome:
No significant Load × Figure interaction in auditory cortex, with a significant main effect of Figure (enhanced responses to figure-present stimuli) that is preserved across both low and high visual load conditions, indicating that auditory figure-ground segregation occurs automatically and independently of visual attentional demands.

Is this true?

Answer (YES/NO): NO